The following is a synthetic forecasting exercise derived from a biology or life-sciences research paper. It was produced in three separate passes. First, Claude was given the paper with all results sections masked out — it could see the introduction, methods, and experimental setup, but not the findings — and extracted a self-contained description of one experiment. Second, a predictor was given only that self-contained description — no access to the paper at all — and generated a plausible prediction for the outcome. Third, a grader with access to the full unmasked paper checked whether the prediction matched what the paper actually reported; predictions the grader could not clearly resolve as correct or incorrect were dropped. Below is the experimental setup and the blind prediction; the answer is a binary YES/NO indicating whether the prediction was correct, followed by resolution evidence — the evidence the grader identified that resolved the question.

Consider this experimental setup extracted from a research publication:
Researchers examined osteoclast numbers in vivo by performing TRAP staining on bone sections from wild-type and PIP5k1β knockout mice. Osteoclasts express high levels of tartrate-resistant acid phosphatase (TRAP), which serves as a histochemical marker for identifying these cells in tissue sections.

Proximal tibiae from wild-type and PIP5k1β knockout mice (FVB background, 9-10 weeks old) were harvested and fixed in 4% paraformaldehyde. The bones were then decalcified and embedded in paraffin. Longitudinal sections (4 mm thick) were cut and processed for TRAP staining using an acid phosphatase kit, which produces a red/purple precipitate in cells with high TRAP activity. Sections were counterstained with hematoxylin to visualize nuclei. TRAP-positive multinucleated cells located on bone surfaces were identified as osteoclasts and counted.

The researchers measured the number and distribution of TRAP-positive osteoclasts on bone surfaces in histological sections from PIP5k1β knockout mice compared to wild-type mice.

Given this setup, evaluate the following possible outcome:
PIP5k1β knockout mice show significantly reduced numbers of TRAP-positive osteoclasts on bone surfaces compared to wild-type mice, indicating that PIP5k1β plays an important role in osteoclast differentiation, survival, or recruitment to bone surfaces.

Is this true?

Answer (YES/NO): NO